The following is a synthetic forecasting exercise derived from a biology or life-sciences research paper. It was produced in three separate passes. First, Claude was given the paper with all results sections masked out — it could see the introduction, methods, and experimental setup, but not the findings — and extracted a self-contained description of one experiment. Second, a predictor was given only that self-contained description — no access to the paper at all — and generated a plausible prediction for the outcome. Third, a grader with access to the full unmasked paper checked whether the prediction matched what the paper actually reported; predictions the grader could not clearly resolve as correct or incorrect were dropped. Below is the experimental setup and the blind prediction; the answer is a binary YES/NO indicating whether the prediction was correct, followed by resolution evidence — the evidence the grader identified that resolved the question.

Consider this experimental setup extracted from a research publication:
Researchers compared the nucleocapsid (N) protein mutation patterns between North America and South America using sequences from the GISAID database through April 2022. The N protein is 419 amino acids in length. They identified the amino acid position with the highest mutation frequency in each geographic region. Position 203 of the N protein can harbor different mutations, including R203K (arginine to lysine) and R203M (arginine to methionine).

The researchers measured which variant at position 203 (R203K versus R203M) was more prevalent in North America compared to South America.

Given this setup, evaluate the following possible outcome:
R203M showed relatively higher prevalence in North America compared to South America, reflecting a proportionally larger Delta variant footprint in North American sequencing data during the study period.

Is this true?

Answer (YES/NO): YES